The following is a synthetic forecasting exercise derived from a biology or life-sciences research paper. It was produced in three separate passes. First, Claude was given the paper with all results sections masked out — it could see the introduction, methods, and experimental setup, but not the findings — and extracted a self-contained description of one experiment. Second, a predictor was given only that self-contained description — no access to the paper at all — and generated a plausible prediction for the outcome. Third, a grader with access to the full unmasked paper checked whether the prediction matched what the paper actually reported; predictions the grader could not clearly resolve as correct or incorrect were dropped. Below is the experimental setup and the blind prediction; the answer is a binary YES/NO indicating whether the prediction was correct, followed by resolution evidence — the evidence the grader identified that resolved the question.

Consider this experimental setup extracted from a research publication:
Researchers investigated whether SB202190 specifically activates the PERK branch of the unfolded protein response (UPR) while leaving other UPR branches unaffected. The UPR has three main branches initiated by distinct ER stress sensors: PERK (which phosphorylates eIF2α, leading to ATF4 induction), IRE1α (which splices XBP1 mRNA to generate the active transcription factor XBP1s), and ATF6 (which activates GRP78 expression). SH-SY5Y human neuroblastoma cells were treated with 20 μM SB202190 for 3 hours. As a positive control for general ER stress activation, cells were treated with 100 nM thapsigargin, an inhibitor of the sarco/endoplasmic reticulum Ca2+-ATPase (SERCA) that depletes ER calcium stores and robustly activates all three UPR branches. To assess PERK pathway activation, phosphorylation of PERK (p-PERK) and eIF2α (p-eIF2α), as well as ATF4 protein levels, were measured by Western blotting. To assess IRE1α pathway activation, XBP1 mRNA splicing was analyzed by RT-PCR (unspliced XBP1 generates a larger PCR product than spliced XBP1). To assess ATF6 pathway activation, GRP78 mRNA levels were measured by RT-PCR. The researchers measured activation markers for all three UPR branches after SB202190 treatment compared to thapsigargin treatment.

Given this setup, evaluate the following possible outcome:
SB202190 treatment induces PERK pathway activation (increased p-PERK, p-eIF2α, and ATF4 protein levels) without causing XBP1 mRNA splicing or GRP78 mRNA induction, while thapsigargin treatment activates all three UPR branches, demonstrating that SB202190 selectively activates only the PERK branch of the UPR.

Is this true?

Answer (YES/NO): YES